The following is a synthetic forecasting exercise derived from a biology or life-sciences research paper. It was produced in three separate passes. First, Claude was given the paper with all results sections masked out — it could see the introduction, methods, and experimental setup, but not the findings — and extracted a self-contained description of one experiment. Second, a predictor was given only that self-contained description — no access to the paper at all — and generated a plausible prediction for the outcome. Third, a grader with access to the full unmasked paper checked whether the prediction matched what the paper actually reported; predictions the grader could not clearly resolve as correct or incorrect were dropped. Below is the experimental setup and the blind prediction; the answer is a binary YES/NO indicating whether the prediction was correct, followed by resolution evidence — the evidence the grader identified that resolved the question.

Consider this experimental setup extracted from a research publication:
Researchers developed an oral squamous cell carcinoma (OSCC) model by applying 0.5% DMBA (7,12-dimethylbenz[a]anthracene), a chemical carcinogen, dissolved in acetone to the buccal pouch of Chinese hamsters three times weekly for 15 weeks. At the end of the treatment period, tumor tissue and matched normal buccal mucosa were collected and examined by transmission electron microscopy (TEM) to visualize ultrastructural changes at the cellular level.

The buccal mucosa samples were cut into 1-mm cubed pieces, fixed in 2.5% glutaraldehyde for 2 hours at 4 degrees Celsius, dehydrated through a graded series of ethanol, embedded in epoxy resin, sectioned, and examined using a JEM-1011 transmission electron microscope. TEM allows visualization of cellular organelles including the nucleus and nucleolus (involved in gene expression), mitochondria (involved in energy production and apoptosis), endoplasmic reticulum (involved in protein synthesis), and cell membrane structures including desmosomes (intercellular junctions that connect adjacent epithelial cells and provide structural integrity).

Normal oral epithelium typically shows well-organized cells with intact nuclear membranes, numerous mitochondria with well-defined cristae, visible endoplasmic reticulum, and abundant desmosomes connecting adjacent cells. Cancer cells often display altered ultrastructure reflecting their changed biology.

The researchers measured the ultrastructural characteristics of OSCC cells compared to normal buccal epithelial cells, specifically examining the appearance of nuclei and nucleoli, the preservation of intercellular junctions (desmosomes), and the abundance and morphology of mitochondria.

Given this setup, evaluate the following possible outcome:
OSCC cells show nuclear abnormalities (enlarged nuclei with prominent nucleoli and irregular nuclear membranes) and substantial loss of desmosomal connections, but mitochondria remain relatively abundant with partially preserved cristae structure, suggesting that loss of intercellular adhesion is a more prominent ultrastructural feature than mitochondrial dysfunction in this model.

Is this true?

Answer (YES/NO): NO